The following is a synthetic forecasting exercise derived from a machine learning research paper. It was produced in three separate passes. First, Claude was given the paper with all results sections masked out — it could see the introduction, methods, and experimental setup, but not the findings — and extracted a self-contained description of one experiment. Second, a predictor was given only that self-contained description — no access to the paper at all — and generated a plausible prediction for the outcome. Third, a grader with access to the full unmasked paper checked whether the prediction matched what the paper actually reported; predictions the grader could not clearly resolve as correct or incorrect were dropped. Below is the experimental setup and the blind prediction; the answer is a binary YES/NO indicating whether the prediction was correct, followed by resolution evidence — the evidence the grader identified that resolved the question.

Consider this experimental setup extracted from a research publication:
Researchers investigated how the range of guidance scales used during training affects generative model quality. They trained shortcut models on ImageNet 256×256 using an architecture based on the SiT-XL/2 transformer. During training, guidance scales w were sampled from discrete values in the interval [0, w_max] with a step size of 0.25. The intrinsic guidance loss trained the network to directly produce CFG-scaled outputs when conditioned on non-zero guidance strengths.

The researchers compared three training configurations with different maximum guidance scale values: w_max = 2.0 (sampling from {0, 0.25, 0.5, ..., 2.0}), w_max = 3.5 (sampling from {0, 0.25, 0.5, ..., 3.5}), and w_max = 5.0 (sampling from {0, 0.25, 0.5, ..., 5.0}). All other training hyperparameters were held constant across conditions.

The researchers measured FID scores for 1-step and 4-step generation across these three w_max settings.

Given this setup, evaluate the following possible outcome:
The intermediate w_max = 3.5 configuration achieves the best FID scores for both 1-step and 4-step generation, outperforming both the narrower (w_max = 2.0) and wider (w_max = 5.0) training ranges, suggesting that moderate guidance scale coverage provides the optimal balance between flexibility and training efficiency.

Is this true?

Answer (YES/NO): YES